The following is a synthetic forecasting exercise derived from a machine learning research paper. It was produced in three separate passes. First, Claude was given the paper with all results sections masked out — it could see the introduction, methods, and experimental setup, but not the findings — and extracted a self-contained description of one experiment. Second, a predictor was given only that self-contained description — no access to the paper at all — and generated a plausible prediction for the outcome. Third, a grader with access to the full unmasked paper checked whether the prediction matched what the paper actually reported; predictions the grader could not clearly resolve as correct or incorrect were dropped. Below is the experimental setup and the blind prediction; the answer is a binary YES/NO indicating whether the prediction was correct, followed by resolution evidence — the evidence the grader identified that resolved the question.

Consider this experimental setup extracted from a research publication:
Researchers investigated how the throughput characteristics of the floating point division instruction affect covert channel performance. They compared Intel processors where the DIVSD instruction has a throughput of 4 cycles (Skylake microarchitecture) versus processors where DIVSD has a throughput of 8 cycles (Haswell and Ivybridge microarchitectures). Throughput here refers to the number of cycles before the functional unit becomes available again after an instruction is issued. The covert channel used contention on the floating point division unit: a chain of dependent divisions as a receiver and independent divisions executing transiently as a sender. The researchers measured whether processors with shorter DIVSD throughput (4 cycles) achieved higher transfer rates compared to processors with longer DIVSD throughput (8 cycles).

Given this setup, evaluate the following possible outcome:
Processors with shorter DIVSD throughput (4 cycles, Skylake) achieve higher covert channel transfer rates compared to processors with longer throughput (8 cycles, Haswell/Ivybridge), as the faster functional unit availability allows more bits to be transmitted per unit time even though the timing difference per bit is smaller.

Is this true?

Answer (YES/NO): NO